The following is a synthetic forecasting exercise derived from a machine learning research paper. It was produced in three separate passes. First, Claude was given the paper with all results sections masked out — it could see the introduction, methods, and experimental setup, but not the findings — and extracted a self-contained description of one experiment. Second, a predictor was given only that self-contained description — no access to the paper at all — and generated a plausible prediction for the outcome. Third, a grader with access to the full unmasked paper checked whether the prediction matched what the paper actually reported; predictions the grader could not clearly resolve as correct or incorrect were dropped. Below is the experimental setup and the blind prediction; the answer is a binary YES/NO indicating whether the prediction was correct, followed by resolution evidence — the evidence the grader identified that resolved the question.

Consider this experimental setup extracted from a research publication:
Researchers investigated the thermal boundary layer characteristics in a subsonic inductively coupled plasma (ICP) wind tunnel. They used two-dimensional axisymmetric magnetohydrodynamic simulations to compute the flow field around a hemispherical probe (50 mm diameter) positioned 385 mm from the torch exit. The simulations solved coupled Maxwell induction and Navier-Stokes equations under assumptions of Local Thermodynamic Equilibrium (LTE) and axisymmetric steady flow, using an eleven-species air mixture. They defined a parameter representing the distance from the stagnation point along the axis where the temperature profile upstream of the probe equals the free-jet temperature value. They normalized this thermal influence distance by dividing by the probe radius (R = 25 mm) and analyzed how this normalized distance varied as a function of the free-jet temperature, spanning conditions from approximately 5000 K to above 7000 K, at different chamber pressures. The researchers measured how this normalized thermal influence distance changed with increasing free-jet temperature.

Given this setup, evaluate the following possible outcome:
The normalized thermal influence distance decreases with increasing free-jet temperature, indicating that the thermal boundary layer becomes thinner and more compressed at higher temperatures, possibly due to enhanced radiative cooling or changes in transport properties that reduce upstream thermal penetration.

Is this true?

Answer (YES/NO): YES